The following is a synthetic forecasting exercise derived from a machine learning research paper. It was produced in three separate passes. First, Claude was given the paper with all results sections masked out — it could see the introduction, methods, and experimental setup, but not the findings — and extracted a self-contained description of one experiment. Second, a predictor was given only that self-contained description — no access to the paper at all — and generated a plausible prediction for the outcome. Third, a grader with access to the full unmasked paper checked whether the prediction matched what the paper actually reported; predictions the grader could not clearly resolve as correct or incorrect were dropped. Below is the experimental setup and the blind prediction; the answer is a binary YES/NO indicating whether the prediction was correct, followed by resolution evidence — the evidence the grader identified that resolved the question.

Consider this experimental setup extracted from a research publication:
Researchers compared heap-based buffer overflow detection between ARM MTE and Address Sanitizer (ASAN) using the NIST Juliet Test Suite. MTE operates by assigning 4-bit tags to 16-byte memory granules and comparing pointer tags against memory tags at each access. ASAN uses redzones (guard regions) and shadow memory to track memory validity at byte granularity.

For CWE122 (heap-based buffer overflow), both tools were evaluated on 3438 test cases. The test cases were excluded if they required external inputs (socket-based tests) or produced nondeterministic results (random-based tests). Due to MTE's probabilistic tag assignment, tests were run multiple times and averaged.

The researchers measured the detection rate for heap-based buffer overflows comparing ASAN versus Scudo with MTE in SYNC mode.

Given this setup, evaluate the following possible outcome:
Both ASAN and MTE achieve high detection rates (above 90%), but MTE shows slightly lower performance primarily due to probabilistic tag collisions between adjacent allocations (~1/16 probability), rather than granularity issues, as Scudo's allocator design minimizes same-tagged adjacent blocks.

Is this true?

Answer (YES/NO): NO